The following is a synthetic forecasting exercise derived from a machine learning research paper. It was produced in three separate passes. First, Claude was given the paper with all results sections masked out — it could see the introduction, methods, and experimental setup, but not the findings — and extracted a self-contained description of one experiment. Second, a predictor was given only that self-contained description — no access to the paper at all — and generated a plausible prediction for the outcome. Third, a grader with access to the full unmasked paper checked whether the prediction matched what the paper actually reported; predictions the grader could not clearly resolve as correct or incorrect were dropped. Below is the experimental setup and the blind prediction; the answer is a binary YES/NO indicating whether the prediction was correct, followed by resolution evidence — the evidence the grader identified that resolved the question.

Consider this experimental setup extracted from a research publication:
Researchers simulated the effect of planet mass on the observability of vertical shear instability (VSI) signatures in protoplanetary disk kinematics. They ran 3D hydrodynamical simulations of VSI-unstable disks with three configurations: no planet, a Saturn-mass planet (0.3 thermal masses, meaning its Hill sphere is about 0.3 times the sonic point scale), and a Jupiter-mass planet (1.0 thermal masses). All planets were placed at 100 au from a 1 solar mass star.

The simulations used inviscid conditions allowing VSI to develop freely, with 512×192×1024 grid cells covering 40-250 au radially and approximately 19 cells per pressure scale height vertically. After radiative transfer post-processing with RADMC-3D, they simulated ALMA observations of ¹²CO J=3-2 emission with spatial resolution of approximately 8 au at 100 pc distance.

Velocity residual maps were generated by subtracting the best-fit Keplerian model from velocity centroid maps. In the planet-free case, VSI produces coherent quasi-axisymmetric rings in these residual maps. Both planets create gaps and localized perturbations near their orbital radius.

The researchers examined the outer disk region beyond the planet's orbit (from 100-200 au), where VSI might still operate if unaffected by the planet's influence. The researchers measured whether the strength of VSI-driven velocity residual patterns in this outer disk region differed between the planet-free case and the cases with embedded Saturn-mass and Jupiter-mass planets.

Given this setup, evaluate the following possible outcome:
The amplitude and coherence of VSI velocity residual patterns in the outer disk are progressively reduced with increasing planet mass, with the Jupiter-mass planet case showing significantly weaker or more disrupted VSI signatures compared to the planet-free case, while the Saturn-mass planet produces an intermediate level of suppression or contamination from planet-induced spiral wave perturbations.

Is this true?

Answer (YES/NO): YES